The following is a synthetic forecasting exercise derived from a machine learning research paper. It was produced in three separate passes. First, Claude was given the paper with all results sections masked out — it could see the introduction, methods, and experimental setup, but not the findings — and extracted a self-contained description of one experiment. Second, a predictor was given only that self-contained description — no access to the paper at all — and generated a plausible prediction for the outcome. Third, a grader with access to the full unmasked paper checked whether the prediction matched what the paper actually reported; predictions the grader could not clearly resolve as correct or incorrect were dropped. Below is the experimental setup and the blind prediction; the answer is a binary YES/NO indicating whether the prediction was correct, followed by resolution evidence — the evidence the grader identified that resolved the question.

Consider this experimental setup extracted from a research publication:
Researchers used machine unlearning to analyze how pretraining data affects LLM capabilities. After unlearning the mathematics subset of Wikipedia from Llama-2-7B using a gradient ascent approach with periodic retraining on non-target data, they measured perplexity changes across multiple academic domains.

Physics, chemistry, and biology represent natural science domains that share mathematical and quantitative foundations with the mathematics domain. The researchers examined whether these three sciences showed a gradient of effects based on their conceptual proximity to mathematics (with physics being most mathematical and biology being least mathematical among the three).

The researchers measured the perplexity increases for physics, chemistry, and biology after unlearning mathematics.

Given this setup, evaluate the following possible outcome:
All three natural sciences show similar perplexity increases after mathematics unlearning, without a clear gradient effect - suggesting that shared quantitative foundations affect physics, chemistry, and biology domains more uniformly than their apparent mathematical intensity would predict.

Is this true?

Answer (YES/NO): NO